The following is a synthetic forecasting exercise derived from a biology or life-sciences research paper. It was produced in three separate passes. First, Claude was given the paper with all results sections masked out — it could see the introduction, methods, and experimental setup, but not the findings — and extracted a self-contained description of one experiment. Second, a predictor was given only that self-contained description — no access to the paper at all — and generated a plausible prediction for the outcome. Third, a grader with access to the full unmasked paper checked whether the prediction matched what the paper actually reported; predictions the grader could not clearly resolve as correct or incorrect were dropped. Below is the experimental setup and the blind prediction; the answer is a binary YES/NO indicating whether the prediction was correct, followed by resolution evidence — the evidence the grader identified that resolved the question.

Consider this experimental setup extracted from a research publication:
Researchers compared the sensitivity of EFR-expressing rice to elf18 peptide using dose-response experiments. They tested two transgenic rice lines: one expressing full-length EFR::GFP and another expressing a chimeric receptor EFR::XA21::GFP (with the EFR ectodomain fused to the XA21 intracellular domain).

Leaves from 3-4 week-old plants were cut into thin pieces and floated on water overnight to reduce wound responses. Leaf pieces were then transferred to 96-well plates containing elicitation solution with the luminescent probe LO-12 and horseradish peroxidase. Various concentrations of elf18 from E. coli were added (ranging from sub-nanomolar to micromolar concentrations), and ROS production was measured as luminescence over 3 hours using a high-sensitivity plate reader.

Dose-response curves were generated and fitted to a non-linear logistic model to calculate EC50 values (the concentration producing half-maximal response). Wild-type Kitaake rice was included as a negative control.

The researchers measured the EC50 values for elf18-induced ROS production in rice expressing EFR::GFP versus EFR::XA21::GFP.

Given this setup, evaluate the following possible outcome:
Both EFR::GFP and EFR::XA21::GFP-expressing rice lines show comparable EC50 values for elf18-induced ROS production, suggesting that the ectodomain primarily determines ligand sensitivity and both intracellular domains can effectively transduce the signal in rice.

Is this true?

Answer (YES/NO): YES